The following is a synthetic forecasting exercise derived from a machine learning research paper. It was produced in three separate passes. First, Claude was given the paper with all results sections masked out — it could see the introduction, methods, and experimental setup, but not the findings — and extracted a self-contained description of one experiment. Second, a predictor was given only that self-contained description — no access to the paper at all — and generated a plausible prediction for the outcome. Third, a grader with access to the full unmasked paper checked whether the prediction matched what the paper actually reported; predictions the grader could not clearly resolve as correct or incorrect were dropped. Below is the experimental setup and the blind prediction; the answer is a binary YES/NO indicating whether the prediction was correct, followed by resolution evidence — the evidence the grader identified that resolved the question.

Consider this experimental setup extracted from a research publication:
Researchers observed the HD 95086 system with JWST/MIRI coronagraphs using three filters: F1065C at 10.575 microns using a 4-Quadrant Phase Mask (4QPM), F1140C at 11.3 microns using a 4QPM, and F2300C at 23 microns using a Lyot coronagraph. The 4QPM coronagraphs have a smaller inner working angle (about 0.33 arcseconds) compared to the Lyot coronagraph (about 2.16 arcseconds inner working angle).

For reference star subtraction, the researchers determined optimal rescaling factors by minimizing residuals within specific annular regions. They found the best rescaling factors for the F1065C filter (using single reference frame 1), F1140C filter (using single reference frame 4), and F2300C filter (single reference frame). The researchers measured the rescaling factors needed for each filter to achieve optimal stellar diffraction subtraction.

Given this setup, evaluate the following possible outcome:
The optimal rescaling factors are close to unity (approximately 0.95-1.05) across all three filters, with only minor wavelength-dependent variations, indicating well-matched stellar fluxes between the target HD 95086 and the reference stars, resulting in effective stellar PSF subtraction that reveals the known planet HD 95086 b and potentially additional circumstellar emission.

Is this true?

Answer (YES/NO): NO